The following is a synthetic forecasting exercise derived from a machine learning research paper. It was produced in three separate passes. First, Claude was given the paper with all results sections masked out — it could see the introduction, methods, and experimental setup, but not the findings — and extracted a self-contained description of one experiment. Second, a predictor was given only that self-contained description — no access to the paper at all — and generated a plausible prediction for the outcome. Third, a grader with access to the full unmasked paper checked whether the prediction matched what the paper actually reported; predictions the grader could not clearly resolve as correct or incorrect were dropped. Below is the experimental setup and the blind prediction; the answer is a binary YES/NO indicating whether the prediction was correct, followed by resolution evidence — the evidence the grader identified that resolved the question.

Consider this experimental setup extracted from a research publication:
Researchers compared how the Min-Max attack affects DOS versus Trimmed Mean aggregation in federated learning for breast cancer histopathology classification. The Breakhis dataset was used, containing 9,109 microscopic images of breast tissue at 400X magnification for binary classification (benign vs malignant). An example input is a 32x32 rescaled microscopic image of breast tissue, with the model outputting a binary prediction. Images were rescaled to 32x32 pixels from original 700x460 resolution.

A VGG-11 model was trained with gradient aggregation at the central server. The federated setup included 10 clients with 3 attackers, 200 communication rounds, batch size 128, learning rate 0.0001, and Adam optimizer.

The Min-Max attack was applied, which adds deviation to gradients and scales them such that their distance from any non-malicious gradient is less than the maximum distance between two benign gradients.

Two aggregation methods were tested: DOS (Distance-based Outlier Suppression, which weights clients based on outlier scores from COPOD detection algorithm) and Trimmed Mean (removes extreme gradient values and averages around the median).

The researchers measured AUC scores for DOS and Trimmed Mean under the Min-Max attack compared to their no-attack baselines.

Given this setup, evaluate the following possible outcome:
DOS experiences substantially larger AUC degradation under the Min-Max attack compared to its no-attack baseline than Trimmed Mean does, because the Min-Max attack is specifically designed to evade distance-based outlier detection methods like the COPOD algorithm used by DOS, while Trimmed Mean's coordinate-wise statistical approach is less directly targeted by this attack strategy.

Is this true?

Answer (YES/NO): YES